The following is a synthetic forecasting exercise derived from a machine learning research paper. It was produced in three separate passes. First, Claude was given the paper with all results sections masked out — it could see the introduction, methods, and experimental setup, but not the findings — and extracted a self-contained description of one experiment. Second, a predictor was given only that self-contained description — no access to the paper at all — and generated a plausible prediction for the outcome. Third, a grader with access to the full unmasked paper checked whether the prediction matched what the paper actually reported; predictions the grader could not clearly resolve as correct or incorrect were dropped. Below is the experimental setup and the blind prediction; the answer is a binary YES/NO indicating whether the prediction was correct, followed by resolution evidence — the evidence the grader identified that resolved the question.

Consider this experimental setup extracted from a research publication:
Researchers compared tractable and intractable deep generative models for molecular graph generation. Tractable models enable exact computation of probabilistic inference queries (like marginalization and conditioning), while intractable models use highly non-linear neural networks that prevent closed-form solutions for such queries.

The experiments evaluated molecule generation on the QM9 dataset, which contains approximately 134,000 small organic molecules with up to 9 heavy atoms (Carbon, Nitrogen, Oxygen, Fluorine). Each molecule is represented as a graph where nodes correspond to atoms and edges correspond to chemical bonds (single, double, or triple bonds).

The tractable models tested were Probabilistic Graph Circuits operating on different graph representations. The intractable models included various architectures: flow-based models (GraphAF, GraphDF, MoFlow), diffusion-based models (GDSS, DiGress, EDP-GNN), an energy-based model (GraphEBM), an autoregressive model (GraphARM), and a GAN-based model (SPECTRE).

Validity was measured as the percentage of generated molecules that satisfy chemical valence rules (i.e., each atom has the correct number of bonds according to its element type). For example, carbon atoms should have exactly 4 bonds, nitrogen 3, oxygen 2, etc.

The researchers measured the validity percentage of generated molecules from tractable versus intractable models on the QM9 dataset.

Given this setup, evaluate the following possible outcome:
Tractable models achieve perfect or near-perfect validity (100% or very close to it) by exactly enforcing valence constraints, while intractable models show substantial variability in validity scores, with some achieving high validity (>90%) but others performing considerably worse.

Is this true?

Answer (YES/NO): NO